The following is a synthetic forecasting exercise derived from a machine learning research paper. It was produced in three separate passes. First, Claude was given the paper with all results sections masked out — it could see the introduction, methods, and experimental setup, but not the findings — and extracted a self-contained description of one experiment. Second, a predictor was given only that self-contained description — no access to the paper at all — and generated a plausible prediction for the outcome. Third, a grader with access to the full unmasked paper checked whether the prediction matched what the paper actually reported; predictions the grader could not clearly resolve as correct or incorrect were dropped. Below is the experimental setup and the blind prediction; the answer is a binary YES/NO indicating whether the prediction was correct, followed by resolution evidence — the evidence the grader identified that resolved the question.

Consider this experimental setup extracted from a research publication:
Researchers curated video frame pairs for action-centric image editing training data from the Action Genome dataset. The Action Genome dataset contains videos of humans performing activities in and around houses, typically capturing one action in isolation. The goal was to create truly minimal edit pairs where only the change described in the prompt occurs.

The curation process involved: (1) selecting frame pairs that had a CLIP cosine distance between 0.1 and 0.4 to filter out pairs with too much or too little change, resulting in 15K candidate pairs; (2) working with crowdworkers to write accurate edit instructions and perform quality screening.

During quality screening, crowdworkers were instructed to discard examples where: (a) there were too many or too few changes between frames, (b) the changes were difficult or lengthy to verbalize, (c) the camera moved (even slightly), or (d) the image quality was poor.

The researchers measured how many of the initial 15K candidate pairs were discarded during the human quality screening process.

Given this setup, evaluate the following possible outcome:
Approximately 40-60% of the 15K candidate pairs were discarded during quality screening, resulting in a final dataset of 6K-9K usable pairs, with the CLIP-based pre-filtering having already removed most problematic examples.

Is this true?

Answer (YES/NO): NO